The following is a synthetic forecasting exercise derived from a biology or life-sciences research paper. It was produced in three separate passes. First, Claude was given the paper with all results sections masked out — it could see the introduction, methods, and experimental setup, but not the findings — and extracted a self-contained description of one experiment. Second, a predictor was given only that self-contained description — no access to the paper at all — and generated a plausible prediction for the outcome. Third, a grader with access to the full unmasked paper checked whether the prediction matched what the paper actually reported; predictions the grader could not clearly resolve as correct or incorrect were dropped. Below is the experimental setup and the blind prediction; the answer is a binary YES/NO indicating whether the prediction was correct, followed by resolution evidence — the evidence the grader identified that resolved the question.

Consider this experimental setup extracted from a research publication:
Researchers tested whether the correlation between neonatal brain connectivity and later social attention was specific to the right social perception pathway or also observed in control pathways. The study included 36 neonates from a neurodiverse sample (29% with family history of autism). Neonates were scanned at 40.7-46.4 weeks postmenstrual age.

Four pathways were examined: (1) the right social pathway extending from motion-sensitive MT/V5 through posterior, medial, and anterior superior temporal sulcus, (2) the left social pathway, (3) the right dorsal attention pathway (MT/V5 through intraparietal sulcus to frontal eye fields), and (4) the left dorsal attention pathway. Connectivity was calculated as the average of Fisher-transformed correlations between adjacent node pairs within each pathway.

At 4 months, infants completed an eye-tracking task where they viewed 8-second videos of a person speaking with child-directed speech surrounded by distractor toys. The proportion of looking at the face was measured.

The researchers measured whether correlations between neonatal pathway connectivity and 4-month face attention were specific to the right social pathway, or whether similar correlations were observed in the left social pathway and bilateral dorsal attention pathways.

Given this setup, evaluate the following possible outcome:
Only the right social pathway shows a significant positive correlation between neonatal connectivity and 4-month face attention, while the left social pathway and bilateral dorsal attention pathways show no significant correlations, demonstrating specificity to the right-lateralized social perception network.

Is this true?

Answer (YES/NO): YES